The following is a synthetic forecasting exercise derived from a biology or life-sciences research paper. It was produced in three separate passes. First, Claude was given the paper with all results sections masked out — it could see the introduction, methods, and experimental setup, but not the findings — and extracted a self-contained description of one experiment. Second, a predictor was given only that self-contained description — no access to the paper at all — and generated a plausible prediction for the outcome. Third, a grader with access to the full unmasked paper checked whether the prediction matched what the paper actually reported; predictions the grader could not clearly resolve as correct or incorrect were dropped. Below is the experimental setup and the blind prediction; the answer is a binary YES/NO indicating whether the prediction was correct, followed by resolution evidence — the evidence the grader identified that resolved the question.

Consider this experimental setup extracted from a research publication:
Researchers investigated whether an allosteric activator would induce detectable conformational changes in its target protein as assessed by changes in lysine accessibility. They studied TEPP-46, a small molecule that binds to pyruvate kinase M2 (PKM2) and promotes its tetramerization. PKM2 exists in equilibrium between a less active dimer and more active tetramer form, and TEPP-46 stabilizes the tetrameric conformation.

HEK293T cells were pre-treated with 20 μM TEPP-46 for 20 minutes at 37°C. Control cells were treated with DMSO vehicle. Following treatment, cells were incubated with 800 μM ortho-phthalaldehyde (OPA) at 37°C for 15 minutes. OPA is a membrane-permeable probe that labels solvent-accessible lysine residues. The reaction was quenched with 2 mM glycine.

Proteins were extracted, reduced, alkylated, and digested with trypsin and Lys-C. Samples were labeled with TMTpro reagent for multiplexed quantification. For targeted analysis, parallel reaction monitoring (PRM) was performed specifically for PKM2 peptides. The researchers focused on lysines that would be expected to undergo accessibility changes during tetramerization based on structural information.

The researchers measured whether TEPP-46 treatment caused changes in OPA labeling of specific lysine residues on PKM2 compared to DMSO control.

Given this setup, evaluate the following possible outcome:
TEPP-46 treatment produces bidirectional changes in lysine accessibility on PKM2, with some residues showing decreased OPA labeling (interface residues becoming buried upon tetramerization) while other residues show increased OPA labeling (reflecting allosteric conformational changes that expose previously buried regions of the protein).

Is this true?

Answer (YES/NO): NO